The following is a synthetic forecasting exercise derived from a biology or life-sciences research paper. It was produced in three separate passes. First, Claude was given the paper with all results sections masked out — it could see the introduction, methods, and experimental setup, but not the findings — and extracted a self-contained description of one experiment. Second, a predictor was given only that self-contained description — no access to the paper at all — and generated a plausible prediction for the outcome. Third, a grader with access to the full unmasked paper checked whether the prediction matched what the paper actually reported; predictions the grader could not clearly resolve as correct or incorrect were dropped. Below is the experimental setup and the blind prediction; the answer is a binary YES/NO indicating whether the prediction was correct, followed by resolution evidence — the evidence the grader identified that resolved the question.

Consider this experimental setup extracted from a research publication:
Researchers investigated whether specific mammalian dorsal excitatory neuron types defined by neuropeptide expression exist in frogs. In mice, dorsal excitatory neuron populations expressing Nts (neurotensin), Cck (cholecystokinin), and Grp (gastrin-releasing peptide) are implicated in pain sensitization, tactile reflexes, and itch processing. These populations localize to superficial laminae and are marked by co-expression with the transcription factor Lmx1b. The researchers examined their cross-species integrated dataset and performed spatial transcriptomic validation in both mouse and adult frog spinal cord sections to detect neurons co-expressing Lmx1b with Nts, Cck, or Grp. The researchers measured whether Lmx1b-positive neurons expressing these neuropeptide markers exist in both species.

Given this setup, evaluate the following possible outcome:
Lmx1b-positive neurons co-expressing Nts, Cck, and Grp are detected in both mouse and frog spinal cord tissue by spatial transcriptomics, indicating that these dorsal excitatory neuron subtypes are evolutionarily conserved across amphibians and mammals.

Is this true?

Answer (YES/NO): NO